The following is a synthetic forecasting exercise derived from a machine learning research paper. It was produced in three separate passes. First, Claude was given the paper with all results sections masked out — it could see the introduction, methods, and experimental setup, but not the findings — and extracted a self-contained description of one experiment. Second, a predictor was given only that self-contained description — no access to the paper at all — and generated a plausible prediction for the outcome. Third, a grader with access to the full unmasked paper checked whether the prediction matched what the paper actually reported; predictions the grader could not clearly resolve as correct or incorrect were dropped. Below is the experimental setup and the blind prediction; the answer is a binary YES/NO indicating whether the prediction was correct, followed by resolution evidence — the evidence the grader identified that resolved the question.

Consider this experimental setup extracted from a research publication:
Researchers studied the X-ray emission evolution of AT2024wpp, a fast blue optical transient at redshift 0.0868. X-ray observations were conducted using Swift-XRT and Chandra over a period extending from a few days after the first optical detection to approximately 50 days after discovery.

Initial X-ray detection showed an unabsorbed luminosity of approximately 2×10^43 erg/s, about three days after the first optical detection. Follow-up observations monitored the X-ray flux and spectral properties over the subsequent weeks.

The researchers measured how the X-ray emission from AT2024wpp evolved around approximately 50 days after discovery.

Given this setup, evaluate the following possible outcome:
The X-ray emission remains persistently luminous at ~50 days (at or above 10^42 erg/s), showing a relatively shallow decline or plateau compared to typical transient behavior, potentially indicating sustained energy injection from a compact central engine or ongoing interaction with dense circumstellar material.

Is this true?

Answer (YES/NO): NO